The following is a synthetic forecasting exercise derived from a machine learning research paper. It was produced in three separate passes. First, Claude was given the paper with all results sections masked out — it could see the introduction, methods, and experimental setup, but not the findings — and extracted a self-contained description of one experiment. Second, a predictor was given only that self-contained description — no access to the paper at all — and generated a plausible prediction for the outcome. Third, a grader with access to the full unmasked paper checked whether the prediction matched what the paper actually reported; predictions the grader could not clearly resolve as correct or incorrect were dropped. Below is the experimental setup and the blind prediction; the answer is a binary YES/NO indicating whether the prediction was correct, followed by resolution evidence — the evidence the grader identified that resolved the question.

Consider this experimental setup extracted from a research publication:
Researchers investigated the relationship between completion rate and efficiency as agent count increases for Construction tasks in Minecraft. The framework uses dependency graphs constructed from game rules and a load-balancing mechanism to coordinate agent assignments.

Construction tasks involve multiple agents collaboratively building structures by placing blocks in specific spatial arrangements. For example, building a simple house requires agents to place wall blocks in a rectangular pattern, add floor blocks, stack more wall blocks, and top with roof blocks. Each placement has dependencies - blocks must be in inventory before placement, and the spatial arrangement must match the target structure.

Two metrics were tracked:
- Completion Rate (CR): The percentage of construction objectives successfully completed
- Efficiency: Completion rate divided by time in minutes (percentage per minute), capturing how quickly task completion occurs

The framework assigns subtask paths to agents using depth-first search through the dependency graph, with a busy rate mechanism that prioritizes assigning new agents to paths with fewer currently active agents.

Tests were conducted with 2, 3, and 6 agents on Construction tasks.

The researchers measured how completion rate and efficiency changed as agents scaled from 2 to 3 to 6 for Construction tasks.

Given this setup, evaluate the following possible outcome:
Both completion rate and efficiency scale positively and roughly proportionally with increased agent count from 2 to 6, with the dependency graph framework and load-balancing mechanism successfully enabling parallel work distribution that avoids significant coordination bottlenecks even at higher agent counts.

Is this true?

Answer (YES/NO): NO